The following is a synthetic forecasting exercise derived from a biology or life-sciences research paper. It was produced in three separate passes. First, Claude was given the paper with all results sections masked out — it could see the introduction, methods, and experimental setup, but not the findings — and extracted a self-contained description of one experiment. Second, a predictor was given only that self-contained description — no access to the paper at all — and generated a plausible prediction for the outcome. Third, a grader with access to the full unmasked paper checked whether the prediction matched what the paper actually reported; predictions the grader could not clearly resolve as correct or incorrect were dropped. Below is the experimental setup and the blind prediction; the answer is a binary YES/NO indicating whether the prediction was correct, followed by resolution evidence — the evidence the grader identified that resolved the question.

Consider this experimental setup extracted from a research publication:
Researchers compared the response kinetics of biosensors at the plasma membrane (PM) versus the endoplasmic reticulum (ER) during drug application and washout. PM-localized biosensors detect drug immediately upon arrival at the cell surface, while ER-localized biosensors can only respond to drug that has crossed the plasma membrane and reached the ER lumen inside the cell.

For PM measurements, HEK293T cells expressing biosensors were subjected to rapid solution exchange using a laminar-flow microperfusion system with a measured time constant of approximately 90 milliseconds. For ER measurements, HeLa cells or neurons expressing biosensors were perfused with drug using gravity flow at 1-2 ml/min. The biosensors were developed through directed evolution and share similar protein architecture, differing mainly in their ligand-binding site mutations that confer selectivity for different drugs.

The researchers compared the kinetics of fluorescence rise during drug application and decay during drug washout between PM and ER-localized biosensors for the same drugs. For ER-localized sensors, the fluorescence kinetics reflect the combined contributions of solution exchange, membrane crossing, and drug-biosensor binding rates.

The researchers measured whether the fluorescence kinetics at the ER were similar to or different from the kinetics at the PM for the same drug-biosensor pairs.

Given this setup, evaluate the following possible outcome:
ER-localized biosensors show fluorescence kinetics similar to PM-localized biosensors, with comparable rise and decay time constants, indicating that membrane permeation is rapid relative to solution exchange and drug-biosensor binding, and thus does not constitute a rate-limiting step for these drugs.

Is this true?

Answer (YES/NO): NO